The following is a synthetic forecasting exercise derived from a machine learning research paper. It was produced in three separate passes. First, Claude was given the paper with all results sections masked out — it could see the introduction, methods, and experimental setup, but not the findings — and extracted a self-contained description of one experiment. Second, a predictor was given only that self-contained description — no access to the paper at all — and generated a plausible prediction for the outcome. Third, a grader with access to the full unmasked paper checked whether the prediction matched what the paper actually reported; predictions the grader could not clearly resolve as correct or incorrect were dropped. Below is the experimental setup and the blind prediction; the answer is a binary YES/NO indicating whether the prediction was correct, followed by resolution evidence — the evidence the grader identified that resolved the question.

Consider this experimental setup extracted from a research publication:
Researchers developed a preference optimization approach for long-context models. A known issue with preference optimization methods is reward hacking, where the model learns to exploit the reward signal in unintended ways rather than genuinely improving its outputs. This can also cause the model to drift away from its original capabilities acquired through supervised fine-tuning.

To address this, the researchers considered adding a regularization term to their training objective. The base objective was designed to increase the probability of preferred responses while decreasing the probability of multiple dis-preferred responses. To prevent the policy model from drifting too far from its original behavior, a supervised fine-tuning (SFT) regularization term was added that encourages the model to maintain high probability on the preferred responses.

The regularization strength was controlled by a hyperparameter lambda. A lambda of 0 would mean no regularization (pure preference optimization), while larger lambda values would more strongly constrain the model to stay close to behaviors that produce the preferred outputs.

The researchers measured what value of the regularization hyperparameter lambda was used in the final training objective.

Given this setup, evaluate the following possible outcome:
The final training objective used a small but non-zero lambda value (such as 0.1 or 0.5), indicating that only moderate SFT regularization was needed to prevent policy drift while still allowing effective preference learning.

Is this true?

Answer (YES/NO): YES